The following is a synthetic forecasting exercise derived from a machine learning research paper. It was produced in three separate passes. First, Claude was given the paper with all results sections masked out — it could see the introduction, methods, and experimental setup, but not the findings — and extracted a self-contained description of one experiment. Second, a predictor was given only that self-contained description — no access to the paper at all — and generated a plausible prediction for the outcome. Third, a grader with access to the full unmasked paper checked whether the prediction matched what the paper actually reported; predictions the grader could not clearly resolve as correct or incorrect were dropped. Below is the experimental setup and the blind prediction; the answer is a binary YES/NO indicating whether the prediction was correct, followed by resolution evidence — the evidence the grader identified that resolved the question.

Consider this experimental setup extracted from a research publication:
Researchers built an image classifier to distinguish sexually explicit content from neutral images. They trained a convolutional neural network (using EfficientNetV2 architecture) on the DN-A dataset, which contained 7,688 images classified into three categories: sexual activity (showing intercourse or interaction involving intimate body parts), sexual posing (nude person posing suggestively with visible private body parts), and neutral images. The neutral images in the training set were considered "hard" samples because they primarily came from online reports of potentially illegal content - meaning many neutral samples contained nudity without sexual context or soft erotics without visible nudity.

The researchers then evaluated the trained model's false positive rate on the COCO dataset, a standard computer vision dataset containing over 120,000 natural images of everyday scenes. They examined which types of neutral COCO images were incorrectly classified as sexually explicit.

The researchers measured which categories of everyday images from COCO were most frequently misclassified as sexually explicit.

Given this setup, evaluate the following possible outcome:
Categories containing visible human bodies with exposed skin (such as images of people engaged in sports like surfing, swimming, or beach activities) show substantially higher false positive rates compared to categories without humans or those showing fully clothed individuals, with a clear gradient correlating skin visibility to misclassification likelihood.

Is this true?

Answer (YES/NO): NO